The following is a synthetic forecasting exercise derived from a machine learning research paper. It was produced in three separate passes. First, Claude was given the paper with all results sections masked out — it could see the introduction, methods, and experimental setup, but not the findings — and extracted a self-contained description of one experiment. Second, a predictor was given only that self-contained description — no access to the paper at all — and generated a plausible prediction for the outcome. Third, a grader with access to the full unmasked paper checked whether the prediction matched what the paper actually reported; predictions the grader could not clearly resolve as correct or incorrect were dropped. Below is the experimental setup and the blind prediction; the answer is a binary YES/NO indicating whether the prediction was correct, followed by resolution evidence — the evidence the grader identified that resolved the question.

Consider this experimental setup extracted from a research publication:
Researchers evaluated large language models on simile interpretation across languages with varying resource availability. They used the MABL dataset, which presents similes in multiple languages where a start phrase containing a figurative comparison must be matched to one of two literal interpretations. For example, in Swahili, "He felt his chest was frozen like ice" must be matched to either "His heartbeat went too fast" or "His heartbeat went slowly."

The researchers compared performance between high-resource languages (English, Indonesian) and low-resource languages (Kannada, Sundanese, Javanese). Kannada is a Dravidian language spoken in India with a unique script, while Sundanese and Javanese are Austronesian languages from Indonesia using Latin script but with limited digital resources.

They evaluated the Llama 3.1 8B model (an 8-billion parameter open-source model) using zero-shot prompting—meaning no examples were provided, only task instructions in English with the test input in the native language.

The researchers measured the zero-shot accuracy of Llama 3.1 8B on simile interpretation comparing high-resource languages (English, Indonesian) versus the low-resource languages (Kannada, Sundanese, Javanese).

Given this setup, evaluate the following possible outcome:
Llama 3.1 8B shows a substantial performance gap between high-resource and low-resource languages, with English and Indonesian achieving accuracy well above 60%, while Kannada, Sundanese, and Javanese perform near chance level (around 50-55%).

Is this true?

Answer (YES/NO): NO